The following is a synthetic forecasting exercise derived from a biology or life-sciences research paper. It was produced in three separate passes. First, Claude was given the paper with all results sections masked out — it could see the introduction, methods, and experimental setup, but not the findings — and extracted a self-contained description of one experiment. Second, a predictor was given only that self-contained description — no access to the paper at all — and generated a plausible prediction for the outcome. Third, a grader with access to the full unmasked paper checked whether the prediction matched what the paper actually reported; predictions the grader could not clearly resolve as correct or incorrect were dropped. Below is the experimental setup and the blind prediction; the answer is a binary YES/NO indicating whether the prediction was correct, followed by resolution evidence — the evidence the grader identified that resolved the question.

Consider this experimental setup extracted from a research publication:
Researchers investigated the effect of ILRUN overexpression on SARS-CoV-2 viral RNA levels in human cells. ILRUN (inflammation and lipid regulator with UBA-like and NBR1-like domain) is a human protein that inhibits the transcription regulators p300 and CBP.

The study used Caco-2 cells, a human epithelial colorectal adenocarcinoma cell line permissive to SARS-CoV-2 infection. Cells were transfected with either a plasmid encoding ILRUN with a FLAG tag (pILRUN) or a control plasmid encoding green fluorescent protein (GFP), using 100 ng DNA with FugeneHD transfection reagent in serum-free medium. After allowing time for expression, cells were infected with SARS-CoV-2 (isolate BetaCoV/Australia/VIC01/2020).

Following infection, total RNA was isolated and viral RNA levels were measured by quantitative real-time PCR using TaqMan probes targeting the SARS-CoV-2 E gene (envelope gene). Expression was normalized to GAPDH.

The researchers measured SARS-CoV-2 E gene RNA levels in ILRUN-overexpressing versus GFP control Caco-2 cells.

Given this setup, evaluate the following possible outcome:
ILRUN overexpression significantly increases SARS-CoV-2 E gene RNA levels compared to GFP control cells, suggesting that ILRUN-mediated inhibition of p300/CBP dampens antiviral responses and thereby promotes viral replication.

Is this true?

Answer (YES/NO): NO